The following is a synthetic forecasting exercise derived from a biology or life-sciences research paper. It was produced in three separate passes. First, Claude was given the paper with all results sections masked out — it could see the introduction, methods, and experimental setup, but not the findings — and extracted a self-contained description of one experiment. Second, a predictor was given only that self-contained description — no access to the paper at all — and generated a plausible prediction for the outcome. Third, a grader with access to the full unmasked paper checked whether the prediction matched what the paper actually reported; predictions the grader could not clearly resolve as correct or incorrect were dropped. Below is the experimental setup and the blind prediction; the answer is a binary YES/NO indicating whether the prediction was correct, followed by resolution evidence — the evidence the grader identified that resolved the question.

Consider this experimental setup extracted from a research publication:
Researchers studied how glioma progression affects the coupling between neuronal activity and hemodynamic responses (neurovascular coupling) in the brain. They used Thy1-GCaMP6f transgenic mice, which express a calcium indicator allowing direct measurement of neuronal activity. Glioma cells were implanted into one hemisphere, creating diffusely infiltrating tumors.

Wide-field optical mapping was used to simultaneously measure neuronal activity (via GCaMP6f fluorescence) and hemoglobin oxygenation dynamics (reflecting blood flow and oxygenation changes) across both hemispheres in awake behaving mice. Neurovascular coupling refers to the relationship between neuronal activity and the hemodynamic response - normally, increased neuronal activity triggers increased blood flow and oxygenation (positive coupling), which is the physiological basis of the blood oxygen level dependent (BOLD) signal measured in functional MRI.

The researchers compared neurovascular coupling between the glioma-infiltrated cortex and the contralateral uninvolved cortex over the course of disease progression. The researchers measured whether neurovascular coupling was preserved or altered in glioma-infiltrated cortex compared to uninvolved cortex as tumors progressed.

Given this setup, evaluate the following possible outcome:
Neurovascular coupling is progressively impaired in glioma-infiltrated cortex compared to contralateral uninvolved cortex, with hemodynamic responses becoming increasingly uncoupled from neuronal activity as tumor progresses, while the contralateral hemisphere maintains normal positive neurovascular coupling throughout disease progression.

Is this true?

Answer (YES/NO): YES